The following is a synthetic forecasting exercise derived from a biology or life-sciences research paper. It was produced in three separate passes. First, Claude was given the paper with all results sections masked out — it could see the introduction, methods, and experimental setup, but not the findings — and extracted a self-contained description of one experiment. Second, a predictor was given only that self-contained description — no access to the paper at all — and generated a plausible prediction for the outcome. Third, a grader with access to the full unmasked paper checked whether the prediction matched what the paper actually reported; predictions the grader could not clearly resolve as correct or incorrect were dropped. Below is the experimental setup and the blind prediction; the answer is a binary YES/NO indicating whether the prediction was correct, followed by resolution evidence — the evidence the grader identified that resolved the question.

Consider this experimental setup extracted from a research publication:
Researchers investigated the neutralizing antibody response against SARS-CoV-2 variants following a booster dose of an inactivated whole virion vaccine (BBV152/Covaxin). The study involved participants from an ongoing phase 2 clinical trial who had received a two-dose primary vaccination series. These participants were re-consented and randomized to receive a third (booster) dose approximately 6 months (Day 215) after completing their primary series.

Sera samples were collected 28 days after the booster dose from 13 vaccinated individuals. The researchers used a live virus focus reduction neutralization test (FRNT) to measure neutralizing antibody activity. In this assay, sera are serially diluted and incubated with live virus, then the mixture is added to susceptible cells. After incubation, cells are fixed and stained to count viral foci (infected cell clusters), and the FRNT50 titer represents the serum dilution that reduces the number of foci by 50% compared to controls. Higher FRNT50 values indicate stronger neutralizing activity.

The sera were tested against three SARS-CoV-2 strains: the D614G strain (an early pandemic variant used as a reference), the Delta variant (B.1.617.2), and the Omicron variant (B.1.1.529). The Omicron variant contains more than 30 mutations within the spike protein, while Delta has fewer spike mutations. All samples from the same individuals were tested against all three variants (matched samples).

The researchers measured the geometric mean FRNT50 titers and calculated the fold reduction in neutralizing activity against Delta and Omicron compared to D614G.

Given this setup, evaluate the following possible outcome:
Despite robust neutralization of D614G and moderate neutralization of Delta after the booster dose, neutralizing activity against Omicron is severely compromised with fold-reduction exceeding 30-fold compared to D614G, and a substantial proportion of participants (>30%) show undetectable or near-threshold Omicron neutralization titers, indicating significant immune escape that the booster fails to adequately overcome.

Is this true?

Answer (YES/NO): NO